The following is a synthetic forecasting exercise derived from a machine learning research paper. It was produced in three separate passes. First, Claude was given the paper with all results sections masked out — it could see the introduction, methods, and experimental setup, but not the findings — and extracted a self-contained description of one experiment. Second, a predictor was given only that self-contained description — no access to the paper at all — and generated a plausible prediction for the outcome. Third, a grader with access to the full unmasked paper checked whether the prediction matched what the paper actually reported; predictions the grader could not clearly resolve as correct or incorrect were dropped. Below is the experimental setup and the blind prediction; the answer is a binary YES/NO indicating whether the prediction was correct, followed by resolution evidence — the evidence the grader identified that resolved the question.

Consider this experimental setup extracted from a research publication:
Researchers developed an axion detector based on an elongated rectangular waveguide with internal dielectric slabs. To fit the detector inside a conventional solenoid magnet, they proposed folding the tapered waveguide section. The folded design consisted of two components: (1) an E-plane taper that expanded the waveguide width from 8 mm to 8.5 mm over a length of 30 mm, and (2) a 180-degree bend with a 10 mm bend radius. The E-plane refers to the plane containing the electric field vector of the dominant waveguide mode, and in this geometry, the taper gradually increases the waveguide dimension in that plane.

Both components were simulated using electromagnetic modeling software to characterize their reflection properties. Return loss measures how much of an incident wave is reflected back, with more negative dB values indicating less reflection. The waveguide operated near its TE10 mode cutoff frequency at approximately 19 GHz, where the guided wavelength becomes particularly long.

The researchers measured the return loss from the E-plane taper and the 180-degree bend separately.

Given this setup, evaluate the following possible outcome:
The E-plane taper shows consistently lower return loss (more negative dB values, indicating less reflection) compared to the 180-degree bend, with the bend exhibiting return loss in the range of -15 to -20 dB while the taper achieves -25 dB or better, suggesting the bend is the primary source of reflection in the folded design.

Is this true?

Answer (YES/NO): YES